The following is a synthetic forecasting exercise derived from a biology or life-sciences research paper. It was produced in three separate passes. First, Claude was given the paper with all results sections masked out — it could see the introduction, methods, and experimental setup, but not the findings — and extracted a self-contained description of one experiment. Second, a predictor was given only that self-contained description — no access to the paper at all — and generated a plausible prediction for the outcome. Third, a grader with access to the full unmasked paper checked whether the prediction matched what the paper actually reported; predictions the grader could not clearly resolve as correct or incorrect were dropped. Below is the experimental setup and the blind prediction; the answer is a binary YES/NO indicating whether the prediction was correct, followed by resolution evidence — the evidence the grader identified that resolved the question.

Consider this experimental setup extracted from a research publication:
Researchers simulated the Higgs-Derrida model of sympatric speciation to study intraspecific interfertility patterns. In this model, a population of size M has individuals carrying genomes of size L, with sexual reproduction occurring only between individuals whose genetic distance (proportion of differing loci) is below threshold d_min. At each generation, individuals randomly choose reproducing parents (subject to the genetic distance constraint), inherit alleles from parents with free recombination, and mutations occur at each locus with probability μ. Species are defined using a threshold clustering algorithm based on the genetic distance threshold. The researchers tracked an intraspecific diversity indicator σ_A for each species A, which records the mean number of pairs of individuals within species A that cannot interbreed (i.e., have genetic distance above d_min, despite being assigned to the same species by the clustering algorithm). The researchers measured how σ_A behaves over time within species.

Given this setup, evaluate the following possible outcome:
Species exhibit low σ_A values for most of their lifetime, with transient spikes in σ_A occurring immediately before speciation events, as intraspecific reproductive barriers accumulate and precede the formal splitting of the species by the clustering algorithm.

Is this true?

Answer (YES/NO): YES